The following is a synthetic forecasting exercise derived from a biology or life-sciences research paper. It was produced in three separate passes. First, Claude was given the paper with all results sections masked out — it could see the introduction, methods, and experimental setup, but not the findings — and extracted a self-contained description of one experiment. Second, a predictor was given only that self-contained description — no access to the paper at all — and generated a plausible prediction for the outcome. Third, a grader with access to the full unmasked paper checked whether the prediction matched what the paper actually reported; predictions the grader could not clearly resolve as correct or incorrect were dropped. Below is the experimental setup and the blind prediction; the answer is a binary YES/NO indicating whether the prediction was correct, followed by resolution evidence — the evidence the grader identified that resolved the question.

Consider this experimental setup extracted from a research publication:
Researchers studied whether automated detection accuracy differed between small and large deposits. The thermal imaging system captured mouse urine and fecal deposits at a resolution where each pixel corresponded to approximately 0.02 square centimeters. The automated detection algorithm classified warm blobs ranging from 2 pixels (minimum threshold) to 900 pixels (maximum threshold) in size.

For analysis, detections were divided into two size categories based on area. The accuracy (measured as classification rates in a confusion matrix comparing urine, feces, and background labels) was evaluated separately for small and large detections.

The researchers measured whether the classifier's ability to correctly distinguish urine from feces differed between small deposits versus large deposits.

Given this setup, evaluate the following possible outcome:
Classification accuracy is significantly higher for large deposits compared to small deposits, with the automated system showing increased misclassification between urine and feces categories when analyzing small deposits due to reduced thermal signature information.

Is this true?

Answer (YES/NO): YES